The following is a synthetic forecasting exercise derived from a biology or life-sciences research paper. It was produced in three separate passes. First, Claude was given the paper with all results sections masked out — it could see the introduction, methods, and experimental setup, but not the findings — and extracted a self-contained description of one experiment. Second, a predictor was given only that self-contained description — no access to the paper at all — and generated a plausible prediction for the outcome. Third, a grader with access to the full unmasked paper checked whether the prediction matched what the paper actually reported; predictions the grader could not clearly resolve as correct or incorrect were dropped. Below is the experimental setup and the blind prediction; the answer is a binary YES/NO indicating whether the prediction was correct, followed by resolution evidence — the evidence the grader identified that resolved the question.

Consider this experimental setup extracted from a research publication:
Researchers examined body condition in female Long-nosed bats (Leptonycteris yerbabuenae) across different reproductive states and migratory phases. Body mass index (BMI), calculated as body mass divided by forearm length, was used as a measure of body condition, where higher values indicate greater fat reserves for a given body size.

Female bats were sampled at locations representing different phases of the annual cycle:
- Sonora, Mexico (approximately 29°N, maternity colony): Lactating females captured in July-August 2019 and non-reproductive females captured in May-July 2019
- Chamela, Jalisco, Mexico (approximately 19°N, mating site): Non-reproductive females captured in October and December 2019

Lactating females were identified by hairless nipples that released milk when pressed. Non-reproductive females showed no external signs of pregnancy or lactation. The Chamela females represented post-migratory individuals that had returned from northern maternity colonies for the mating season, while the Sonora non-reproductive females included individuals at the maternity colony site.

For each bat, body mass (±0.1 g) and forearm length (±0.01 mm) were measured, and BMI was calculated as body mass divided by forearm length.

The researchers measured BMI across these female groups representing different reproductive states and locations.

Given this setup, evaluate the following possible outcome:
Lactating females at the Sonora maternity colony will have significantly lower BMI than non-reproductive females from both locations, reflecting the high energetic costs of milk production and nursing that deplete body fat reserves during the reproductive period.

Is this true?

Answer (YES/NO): NO